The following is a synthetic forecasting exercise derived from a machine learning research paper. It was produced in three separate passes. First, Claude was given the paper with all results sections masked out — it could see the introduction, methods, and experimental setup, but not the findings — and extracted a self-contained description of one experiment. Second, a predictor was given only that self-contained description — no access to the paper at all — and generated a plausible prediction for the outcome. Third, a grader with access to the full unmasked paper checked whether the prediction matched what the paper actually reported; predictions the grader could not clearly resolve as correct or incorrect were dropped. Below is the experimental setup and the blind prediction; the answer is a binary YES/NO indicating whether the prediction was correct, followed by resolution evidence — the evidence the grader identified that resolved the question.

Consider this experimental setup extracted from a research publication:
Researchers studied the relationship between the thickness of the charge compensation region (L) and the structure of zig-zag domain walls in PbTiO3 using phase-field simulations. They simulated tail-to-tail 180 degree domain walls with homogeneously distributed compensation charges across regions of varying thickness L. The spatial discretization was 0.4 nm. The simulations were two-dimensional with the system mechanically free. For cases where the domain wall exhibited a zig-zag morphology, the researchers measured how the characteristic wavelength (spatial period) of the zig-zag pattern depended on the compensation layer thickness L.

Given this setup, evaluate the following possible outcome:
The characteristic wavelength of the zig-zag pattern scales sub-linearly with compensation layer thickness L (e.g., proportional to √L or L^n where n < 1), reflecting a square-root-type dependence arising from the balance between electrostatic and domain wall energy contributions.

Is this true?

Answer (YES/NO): NO